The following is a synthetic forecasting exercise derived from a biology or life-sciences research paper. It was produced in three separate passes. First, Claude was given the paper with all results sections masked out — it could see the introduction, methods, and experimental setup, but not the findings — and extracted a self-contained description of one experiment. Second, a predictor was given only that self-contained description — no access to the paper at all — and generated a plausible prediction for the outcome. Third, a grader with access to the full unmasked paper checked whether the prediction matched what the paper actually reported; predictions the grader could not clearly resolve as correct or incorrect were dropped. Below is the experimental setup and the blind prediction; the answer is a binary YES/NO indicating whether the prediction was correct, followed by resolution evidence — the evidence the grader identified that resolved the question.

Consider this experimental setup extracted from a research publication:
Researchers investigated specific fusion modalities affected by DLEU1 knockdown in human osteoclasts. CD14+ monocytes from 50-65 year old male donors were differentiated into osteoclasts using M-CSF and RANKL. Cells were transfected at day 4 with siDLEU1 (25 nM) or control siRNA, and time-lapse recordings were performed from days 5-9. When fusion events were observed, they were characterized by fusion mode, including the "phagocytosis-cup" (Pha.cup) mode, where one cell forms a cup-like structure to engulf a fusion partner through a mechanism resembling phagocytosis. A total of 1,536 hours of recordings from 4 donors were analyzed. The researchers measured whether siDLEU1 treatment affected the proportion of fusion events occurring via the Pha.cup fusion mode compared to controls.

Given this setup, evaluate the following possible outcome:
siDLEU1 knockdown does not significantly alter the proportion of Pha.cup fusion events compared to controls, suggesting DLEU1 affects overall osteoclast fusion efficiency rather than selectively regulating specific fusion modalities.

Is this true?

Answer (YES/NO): NO